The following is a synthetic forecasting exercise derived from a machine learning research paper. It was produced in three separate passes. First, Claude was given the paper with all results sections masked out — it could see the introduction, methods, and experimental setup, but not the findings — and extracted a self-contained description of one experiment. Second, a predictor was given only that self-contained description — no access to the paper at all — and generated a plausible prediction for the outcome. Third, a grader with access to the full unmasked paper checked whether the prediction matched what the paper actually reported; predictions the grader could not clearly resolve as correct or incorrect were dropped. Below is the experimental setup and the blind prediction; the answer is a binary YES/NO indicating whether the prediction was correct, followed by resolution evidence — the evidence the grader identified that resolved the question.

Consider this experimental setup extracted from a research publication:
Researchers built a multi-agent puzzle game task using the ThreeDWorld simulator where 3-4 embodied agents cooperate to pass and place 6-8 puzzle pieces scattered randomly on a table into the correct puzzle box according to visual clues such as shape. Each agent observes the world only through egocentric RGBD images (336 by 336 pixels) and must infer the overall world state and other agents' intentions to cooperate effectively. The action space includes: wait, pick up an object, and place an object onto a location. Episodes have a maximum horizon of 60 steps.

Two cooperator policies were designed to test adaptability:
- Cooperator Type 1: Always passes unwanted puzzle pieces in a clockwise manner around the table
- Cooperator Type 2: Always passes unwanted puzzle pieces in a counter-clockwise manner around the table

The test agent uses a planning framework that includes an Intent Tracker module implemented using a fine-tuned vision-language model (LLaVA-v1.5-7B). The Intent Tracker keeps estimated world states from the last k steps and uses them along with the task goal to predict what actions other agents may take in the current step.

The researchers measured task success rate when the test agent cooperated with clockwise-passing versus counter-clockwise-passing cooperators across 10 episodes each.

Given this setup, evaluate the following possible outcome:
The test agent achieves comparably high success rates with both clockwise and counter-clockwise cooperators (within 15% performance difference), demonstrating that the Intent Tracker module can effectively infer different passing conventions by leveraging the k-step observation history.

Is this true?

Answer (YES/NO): YES